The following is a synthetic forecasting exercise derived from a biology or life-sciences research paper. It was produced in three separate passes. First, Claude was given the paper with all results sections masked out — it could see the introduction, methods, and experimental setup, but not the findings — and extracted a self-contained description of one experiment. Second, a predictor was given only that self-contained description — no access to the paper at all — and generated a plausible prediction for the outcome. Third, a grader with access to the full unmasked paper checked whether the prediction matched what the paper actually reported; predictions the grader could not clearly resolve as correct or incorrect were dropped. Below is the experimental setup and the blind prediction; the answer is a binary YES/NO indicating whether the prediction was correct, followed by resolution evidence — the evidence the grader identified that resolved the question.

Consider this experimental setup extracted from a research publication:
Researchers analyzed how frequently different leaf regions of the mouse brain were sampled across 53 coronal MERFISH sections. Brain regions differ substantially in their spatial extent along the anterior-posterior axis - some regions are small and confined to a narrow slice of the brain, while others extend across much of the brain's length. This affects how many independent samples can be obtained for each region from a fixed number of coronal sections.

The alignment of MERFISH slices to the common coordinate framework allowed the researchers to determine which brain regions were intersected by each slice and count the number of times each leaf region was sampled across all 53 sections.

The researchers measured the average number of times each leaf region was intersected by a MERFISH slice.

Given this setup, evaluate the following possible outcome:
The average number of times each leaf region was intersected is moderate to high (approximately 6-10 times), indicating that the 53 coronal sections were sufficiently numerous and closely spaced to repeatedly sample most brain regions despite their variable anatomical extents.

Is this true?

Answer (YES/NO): YES